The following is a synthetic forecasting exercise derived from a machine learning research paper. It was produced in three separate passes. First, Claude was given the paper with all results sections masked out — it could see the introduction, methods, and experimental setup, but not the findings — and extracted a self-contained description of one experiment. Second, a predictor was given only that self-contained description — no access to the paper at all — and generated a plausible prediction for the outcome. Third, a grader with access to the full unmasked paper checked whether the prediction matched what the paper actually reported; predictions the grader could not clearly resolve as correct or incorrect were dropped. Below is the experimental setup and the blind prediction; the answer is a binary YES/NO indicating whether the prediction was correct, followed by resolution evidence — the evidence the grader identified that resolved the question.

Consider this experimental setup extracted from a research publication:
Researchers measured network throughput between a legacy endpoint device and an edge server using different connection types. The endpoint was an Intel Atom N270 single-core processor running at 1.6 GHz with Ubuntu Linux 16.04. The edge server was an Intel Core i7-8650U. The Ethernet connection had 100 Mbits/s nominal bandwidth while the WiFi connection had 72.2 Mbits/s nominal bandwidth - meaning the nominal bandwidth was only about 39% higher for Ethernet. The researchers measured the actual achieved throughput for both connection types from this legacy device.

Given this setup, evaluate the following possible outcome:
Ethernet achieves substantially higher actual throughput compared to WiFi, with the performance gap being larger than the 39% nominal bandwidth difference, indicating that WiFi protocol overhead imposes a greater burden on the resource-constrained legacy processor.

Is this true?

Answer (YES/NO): YES